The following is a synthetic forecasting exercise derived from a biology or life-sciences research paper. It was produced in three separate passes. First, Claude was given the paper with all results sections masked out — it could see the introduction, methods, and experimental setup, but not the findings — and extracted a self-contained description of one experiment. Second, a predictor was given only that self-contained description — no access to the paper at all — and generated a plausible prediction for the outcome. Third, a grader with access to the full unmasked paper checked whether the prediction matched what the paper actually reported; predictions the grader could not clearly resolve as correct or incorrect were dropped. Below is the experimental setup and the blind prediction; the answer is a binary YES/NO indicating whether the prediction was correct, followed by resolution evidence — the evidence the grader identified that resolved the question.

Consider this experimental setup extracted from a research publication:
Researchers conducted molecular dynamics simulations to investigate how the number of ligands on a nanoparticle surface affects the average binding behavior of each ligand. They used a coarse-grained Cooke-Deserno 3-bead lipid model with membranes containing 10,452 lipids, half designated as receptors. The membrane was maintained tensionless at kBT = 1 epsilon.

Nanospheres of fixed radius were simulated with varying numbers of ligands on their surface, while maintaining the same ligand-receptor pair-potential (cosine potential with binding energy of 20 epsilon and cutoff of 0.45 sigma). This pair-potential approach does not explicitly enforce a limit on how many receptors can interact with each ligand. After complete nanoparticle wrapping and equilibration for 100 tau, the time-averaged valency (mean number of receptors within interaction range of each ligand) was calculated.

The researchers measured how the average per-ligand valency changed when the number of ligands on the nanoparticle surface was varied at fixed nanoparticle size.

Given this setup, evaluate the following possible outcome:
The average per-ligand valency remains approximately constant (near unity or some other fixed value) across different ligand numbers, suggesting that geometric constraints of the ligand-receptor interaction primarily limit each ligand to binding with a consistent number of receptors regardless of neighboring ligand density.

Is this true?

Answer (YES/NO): NO